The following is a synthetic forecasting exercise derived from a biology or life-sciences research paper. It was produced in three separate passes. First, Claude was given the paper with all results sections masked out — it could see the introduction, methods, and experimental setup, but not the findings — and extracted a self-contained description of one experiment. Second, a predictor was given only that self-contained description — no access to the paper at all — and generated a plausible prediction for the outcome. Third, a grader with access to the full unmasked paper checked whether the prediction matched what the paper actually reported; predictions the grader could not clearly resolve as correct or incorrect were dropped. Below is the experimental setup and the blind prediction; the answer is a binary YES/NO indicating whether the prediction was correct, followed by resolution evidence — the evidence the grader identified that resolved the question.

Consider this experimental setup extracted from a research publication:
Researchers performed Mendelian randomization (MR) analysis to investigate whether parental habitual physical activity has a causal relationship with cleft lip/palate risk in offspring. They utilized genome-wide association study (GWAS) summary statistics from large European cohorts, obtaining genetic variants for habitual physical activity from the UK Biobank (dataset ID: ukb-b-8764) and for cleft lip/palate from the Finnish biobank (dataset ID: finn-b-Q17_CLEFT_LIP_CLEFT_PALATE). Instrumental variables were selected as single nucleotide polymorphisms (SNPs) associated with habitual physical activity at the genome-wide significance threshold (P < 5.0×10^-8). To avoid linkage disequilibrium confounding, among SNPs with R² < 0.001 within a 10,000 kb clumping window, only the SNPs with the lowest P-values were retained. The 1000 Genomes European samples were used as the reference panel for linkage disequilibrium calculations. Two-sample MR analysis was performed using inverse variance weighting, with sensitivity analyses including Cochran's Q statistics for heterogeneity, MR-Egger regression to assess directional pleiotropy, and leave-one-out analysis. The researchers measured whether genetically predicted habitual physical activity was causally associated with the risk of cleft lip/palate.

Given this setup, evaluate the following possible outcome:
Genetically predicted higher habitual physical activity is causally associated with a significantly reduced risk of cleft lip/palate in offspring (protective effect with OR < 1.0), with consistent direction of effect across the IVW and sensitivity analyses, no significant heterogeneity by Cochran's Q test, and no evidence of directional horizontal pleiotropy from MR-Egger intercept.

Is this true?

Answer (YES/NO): YES